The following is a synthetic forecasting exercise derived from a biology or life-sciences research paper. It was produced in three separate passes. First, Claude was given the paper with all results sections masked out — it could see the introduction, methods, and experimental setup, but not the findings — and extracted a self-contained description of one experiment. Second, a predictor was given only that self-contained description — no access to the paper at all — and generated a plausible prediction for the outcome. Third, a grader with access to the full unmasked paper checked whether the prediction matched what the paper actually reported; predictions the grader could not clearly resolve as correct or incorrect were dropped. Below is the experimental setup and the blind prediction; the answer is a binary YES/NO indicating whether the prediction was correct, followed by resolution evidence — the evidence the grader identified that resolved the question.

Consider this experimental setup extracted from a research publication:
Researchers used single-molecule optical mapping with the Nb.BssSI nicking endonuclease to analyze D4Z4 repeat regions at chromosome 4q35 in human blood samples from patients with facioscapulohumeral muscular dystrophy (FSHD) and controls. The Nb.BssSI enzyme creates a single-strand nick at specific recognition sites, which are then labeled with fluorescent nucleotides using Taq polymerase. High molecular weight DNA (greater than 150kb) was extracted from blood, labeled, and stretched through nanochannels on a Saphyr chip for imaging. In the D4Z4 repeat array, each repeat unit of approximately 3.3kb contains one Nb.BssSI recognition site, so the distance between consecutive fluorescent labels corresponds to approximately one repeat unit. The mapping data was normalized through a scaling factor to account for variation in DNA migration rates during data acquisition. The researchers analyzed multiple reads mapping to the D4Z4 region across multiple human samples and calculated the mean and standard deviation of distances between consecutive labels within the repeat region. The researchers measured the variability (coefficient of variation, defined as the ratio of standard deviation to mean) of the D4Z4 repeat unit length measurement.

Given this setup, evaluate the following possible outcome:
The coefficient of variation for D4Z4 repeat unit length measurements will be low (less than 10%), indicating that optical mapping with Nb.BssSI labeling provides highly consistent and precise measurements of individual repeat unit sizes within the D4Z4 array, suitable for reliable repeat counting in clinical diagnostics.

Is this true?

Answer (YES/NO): YES